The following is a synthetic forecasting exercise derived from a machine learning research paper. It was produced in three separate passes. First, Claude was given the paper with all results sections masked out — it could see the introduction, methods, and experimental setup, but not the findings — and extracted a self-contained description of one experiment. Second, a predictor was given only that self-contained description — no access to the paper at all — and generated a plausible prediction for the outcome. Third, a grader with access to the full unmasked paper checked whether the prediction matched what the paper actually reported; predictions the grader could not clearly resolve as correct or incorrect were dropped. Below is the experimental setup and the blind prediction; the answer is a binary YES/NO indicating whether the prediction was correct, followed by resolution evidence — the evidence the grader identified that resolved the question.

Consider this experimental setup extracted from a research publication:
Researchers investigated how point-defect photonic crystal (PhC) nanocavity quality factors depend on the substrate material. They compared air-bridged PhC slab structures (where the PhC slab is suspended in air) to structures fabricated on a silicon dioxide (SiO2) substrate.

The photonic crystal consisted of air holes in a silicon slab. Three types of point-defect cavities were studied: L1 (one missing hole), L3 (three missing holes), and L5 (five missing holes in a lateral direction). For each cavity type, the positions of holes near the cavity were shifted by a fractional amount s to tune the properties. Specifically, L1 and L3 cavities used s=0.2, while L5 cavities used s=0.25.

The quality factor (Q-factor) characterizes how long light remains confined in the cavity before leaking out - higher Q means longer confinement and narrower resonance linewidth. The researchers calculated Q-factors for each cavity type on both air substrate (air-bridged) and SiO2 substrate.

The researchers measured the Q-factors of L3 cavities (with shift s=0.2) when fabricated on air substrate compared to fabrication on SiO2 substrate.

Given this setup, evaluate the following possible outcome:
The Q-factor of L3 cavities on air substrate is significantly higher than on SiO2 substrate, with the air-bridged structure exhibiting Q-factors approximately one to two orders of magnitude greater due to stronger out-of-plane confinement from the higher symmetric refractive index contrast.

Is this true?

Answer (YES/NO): YES